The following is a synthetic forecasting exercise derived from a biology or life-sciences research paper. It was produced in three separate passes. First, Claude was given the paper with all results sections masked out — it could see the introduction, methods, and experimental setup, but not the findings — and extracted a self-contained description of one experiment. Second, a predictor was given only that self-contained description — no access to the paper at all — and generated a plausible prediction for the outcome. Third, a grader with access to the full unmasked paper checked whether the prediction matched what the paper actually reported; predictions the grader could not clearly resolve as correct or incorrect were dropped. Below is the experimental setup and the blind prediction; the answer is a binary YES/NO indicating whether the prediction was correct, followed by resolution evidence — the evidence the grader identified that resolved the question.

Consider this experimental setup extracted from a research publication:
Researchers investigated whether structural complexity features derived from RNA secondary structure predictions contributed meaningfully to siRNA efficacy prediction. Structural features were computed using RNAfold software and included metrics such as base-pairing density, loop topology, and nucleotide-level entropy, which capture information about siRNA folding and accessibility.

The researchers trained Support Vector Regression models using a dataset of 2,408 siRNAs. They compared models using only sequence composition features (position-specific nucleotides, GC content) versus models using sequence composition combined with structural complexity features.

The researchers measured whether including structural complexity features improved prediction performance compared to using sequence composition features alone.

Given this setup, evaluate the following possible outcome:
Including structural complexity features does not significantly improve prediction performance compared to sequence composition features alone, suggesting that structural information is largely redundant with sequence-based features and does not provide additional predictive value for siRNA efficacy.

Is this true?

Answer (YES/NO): NO